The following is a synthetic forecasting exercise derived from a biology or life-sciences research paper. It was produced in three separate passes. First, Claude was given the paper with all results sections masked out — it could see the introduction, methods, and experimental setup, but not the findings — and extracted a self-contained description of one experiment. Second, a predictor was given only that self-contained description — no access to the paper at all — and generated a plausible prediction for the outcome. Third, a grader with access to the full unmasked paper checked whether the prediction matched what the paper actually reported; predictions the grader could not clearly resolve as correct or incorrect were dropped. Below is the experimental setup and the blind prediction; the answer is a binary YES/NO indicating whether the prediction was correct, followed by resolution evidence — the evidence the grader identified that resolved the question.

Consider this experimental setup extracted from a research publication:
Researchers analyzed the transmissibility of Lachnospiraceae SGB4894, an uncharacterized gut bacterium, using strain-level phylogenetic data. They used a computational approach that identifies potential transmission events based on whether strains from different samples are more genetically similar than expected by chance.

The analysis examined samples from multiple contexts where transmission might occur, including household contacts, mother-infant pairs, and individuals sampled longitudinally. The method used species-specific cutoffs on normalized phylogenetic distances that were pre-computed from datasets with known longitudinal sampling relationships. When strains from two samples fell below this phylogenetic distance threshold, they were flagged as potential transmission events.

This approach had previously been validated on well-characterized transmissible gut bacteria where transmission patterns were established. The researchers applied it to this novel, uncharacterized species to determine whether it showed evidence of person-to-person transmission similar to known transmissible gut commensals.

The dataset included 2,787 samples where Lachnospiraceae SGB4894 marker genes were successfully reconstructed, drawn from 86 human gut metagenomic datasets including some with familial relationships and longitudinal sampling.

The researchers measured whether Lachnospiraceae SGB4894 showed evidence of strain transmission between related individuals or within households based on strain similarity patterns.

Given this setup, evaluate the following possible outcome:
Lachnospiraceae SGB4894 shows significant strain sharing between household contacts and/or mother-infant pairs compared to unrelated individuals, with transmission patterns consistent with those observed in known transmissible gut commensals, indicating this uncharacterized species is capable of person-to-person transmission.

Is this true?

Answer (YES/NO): NO